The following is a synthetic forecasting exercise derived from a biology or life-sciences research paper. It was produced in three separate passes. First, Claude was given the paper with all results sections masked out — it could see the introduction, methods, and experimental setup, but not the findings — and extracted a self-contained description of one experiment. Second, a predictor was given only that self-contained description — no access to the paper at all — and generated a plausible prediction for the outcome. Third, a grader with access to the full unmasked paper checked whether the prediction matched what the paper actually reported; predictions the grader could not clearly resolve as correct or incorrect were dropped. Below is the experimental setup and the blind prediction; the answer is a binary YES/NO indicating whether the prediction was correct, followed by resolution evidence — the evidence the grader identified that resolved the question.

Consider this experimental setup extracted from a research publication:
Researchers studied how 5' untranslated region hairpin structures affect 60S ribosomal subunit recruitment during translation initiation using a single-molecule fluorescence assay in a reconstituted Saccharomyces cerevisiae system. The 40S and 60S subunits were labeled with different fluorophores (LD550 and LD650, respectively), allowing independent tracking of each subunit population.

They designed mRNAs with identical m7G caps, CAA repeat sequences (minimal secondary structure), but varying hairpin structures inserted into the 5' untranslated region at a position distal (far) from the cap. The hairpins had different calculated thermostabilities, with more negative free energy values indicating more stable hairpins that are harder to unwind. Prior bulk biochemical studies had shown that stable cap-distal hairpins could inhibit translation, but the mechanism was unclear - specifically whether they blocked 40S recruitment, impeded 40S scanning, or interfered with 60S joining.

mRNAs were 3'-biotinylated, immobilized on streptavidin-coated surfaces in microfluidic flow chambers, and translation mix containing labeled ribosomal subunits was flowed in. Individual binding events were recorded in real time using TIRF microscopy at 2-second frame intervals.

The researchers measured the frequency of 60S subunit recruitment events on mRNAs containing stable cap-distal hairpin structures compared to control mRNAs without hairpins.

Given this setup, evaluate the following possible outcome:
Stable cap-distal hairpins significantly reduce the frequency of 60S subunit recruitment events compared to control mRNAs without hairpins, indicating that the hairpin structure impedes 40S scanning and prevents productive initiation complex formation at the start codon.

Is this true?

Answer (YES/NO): YES